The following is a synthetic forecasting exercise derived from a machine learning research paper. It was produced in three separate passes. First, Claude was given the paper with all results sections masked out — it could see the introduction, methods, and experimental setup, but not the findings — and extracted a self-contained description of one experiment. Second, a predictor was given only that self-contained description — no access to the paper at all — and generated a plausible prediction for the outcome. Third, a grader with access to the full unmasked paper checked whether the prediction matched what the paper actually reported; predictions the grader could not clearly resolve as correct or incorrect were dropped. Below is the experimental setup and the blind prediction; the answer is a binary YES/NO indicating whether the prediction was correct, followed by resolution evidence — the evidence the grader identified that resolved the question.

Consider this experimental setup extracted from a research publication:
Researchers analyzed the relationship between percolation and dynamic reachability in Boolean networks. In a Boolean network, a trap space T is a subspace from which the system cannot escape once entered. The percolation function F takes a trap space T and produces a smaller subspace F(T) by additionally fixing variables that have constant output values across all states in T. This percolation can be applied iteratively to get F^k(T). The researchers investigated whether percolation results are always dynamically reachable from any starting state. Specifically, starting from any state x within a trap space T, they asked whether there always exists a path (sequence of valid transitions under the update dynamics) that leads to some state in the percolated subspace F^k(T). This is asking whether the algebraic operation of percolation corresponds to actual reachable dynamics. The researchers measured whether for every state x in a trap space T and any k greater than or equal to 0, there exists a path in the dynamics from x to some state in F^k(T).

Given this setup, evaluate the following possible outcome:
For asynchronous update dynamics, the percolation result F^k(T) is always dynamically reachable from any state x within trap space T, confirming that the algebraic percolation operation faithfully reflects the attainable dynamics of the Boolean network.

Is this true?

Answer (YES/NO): YES